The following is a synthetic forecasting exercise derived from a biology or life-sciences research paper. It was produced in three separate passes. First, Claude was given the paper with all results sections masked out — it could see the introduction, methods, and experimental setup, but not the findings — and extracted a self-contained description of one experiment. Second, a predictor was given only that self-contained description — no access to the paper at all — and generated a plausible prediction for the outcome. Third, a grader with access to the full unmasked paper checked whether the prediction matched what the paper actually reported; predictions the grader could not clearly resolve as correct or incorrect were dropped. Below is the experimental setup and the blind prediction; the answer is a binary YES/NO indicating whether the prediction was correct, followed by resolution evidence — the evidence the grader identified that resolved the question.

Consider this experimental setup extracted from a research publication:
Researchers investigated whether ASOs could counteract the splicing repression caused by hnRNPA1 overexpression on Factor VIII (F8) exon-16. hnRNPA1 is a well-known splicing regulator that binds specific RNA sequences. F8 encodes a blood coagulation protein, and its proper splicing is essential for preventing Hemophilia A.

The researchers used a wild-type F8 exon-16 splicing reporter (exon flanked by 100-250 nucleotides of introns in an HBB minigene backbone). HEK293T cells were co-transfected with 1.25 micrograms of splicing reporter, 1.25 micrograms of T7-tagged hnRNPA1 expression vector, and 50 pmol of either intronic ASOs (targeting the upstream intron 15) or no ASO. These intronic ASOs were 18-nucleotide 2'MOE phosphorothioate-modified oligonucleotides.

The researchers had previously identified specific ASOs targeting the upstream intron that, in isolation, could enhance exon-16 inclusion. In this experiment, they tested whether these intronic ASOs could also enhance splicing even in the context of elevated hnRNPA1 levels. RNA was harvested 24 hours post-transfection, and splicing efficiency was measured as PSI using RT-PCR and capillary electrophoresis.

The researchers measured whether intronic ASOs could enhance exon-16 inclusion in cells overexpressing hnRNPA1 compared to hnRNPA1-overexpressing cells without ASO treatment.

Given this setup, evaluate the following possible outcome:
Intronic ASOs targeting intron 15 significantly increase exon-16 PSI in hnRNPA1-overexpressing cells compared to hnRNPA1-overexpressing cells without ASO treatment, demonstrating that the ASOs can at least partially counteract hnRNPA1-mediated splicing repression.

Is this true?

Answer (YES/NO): YES